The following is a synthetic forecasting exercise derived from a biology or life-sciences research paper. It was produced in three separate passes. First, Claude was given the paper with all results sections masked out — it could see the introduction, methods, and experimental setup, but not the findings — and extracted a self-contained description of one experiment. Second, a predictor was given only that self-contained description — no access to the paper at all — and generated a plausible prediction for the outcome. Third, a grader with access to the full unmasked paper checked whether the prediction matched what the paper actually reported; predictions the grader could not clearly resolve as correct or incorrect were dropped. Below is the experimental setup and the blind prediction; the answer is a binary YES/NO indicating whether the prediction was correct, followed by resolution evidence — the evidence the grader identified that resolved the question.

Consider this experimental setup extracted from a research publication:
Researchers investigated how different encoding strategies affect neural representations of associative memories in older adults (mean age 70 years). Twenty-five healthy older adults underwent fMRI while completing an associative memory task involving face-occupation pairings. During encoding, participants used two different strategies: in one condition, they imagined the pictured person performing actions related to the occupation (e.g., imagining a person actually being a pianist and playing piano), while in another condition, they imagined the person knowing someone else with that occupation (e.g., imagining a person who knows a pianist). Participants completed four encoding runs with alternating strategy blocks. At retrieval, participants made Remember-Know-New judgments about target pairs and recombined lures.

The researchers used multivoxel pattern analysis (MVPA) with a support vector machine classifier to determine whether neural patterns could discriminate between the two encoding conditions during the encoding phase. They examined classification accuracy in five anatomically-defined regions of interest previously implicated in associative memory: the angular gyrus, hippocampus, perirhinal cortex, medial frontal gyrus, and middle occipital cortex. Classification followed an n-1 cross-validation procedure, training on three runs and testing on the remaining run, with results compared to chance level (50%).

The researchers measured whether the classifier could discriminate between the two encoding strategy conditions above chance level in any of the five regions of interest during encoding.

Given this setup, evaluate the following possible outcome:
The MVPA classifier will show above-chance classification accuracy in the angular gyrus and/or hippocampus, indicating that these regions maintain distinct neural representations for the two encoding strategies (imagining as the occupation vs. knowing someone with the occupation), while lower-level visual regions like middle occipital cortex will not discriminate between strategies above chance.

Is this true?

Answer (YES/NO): NO